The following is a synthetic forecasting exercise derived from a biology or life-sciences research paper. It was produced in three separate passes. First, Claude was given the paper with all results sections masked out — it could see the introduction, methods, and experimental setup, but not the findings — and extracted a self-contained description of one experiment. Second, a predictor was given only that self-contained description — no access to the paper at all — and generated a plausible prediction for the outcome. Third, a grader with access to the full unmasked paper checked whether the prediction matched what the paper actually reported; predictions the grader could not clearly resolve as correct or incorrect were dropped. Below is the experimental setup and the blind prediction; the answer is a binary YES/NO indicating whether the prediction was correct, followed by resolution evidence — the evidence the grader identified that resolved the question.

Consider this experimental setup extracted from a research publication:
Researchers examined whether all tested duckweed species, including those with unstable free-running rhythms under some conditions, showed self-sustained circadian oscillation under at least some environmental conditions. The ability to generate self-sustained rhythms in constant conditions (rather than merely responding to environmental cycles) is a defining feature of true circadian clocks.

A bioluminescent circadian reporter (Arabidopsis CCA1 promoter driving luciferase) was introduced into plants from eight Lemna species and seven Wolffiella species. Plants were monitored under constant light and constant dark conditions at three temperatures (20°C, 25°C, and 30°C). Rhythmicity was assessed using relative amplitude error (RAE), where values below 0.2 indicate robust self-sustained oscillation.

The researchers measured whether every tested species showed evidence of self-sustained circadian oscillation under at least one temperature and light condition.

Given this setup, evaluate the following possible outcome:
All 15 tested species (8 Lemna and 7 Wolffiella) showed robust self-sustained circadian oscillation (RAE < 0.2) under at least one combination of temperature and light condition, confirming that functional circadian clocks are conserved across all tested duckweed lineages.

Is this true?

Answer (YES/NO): YES